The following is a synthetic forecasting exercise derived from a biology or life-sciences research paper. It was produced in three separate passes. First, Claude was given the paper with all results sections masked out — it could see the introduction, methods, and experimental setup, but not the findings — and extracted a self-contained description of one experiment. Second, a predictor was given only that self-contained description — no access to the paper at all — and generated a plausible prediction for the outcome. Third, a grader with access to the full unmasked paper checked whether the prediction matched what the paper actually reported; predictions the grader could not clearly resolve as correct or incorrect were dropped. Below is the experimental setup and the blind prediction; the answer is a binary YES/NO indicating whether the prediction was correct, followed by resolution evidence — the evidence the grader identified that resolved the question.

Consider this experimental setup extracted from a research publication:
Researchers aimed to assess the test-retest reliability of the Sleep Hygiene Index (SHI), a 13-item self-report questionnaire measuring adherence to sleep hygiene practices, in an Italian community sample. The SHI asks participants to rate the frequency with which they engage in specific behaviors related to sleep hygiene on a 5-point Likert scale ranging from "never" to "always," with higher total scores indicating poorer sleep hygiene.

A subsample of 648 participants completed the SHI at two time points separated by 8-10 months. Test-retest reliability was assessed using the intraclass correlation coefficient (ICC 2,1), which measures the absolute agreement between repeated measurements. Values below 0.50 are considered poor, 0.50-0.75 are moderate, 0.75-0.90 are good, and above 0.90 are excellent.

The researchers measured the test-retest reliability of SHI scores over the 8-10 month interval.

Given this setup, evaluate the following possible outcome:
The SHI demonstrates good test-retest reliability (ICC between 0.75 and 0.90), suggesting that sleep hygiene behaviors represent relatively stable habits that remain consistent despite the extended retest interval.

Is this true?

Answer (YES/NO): NO